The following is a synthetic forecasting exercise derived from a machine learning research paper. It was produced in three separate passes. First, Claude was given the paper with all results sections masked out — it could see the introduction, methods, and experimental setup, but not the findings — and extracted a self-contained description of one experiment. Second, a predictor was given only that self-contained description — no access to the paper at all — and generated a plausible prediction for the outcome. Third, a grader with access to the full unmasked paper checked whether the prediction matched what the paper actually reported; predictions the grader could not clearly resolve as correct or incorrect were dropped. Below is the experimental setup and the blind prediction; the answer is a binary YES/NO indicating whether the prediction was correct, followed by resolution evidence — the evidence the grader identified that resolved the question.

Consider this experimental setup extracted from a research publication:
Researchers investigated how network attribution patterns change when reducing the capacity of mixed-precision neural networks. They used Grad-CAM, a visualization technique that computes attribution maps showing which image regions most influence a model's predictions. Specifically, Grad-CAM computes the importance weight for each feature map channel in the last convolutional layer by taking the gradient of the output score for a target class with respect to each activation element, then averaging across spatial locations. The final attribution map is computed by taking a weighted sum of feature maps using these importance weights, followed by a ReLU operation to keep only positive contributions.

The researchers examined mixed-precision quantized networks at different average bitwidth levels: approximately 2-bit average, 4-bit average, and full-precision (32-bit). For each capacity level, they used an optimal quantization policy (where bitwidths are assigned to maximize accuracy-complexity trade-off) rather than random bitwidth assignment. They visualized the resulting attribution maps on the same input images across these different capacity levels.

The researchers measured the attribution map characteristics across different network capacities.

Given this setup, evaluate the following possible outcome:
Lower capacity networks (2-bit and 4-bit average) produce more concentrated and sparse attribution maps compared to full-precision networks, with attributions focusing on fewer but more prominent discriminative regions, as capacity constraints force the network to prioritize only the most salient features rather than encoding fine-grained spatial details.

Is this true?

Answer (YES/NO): YES